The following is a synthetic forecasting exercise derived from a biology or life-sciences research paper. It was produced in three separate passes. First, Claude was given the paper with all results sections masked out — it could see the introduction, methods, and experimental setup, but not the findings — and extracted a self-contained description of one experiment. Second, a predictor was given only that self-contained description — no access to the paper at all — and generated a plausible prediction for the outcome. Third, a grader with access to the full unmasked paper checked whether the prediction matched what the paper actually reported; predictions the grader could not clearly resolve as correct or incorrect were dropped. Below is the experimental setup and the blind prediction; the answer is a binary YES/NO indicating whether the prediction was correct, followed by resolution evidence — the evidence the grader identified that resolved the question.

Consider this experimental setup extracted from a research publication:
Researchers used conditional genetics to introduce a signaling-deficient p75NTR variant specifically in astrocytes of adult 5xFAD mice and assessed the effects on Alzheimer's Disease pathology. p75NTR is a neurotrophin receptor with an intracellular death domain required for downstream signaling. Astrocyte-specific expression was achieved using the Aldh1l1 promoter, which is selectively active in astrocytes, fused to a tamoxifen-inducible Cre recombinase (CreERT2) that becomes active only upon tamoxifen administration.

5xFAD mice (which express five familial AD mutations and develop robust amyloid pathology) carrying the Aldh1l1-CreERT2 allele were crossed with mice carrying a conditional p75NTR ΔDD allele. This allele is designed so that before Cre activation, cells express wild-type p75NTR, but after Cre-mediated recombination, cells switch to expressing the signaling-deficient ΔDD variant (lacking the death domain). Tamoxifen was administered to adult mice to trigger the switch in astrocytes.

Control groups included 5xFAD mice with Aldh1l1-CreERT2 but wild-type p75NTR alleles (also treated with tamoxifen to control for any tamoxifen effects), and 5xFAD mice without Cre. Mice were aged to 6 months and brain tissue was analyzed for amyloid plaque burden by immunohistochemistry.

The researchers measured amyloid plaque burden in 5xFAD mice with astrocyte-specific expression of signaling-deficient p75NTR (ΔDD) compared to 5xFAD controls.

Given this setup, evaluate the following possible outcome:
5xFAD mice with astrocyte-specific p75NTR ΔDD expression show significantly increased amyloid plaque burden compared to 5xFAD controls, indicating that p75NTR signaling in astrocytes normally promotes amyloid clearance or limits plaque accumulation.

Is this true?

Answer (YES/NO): YES